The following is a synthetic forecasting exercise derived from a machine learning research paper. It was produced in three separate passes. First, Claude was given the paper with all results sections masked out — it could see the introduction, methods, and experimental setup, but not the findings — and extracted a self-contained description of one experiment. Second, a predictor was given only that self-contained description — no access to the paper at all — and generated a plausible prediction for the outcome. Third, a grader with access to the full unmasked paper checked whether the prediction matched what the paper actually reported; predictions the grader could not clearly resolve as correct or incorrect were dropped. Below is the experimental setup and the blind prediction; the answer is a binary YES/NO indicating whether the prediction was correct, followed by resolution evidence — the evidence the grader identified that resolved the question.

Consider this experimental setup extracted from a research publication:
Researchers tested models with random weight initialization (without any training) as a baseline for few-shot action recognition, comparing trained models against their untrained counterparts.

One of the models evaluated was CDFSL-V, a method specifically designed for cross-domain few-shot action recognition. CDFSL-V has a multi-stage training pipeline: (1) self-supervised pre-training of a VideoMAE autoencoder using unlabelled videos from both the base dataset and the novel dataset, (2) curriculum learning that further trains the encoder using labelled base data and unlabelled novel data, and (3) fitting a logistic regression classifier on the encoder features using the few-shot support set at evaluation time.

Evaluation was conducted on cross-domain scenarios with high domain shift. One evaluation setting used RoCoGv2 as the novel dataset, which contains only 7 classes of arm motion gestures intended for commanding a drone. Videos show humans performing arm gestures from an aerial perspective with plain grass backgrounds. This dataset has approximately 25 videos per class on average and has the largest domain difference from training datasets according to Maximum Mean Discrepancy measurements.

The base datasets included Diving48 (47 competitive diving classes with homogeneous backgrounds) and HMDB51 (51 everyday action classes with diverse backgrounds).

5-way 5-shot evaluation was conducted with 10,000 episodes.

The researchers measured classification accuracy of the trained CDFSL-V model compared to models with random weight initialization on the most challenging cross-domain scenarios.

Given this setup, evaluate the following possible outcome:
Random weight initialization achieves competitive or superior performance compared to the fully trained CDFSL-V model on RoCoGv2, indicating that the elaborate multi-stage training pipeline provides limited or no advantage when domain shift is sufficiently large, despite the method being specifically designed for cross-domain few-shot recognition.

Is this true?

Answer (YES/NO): YES